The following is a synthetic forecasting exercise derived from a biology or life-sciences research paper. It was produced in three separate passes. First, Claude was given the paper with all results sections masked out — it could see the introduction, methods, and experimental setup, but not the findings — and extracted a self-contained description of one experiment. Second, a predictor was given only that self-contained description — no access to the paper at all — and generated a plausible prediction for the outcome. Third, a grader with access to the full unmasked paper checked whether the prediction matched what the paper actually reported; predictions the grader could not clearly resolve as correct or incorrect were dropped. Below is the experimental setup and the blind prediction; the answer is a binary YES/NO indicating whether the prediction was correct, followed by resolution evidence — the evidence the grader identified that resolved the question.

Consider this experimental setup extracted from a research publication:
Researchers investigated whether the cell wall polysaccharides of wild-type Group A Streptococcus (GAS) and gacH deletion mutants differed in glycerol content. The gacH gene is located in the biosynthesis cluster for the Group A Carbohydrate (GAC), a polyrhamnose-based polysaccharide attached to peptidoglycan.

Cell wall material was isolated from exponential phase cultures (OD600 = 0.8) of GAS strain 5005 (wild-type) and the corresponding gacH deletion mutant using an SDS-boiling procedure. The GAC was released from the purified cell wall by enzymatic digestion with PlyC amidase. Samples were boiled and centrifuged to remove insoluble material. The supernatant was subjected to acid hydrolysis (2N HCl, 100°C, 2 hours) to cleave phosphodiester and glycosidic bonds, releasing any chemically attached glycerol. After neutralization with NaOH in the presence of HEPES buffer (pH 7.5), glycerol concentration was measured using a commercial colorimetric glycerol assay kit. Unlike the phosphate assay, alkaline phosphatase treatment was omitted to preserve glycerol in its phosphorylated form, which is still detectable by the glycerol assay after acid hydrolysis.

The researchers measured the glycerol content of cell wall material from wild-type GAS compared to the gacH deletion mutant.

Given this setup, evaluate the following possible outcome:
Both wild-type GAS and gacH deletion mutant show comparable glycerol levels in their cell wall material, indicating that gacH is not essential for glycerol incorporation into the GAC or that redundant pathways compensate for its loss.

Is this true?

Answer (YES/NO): NO